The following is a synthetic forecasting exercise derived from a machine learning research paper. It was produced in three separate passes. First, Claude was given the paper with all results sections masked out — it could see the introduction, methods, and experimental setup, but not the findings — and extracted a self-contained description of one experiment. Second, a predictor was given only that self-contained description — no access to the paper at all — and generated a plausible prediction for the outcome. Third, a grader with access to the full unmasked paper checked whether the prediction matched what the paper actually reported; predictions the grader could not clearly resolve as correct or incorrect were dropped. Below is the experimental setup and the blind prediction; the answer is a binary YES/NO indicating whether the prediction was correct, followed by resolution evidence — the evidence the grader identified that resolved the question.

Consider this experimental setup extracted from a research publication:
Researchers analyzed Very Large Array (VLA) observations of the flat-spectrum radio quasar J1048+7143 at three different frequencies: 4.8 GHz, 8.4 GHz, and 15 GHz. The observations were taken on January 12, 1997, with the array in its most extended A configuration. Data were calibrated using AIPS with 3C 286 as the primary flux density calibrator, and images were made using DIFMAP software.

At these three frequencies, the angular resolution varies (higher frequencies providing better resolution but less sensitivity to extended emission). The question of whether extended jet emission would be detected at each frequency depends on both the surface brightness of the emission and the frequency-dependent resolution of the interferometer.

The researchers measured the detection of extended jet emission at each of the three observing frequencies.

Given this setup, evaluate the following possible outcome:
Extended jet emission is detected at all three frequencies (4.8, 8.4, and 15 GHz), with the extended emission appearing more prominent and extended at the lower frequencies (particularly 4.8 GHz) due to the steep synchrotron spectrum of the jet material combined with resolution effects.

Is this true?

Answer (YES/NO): NO